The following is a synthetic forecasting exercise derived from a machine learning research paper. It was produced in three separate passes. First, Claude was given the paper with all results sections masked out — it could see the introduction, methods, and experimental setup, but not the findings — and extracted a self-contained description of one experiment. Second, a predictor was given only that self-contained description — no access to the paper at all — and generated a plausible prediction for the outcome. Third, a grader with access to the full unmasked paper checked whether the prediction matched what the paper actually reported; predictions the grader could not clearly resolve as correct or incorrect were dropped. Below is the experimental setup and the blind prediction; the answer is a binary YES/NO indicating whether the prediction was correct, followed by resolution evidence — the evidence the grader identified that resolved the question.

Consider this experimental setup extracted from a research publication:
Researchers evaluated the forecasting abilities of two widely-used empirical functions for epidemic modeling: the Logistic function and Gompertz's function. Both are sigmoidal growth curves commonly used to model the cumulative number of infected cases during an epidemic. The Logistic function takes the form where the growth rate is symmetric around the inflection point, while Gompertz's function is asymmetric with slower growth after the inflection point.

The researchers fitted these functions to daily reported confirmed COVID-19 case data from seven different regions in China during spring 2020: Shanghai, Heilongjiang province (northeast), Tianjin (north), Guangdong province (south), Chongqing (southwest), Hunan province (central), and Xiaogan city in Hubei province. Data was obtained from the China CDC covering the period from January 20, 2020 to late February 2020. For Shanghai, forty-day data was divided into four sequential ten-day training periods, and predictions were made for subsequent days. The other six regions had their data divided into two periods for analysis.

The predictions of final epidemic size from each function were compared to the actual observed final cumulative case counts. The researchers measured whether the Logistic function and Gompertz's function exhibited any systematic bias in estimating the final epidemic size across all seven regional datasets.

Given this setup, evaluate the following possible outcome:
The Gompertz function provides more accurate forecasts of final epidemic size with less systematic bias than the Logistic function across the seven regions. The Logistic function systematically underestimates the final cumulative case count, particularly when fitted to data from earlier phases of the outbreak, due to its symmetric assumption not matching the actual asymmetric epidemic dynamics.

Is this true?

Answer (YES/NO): NO